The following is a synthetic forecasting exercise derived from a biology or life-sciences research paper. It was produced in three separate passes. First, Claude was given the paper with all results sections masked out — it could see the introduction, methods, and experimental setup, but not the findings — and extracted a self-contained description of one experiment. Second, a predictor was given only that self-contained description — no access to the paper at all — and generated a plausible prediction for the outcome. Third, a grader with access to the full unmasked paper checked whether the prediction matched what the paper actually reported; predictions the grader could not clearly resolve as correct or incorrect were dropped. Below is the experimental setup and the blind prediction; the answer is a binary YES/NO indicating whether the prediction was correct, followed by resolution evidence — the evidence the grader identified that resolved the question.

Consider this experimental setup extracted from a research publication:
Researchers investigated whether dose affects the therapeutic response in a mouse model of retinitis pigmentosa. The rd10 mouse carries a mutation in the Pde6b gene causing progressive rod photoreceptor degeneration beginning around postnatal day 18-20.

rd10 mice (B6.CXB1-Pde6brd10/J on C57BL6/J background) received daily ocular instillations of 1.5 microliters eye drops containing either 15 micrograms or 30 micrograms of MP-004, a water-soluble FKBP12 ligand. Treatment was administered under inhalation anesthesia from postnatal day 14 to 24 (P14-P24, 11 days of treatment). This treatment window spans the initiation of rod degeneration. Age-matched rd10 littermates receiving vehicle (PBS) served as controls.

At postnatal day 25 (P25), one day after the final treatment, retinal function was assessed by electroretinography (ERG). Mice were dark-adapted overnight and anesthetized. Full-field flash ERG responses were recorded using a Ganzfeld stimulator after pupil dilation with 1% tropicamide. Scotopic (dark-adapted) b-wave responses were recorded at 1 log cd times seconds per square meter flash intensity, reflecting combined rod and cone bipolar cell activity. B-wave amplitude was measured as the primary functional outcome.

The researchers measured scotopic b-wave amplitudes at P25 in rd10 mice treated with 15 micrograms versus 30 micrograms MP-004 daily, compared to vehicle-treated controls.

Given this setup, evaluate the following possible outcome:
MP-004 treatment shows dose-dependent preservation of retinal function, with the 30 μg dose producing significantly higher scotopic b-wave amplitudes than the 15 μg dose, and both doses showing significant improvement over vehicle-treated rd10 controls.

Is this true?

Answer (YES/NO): NO